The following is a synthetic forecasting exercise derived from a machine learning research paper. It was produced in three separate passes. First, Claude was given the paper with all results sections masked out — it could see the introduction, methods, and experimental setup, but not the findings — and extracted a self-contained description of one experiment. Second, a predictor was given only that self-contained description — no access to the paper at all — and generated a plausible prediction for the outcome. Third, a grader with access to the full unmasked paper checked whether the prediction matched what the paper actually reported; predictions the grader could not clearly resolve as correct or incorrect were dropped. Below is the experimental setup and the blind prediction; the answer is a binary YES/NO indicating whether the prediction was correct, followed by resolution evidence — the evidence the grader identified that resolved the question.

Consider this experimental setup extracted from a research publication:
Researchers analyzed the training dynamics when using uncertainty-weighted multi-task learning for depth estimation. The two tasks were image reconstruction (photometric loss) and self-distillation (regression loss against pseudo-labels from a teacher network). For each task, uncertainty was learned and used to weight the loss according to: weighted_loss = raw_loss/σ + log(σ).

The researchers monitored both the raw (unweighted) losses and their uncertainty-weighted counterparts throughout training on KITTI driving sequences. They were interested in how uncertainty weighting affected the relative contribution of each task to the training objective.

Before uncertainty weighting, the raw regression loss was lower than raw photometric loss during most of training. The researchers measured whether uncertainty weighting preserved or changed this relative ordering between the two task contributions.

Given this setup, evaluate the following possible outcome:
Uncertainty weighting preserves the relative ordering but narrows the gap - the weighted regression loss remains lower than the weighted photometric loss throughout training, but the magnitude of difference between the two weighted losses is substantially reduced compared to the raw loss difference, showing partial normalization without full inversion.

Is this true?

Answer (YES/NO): NO